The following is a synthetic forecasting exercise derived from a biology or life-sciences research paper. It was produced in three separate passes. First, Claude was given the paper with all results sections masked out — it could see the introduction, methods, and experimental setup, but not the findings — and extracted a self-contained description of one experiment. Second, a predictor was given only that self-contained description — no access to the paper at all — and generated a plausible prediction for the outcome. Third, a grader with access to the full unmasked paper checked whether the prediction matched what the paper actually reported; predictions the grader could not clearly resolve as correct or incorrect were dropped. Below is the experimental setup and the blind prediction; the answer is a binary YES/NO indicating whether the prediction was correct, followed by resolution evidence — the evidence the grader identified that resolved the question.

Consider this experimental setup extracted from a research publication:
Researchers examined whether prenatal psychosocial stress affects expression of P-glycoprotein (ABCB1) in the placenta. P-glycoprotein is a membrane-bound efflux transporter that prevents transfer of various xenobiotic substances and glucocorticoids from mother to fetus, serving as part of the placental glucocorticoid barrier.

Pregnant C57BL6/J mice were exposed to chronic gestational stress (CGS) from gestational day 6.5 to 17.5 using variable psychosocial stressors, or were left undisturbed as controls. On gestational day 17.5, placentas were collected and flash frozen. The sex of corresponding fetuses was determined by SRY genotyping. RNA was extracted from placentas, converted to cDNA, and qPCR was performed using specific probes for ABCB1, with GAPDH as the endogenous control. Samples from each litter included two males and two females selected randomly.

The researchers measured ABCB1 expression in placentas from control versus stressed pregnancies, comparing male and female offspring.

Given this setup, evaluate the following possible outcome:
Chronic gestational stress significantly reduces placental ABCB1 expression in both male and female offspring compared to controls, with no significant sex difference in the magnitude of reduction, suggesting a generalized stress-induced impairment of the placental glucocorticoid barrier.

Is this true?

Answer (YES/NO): NO